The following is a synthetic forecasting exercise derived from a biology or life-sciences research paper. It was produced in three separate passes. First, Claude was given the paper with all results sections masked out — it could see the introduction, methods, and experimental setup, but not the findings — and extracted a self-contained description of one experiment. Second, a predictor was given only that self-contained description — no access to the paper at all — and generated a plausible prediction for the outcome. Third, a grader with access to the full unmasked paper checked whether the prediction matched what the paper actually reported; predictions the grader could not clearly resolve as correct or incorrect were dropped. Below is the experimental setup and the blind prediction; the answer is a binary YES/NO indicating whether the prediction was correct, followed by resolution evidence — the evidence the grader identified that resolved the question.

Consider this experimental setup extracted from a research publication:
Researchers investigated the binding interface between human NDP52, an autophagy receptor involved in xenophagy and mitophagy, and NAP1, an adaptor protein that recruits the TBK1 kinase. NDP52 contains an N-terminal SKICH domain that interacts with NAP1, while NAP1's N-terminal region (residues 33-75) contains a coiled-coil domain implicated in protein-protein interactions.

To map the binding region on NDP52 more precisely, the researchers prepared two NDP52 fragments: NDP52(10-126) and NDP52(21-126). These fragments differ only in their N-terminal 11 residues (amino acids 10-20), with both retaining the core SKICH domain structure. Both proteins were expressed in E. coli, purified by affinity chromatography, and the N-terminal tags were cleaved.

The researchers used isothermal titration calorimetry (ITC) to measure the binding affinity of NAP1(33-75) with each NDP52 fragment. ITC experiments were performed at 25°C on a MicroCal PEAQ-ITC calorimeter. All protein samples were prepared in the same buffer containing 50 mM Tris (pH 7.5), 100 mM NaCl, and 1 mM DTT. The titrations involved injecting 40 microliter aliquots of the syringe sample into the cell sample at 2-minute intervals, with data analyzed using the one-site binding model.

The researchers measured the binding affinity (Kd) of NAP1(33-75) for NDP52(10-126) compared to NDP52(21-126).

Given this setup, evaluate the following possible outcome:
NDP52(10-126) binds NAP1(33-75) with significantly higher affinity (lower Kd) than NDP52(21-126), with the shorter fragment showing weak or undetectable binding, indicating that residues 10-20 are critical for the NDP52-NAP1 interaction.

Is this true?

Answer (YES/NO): YES